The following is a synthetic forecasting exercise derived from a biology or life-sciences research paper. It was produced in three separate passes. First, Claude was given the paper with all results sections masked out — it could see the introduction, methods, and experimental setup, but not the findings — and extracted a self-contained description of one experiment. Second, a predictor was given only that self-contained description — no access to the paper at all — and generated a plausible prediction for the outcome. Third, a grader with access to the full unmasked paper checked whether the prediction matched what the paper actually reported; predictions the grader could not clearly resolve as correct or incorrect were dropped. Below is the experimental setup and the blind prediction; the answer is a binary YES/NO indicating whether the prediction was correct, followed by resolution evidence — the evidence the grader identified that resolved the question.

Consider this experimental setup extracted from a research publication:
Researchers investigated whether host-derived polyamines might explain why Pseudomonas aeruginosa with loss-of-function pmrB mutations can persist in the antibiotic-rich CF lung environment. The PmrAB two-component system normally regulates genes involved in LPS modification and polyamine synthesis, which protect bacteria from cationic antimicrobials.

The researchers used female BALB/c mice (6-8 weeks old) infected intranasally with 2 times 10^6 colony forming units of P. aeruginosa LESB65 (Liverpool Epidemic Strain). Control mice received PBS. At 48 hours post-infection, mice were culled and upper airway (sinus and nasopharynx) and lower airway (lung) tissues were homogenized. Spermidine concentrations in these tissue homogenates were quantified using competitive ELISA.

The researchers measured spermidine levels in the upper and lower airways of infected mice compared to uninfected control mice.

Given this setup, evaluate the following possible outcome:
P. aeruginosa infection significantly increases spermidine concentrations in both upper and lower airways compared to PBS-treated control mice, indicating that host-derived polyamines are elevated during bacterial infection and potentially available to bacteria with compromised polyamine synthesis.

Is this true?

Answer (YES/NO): YES